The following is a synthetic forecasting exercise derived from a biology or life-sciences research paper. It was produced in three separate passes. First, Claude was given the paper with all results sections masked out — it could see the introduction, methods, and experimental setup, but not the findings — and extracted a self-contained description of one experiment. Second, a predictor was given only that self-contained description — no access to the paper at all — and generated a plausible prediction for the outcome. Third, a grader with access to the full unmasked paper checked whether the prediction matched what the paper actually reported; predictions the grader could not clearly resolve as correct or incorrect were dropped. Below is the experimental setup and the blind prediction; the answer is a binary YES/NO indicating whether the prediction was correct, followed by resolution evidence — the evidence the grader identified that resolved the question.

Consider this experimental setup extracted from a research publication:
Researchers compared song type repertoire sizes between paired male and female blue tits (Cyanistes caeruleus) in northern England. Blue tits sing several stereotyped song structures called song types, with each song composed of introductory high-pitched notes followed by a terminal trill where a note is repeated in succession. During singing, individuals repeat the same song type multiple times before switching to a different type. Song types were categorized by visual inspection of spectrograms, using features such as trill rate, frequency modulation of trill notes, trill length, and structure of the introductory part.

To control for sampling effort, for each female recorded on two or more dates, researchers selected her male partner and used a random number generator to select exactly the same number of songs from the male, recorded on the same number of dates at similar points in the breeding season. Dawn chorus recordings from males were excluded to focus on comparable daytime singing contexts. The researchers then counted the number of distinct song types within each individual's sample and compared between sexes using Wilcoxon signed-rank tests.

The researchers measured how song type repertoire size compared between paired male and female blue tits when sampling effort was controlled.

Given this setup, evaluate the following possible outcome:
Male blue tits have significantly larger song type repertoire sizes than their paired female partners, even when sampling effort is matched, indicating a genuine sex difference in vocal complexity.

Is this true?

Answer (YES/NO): YES